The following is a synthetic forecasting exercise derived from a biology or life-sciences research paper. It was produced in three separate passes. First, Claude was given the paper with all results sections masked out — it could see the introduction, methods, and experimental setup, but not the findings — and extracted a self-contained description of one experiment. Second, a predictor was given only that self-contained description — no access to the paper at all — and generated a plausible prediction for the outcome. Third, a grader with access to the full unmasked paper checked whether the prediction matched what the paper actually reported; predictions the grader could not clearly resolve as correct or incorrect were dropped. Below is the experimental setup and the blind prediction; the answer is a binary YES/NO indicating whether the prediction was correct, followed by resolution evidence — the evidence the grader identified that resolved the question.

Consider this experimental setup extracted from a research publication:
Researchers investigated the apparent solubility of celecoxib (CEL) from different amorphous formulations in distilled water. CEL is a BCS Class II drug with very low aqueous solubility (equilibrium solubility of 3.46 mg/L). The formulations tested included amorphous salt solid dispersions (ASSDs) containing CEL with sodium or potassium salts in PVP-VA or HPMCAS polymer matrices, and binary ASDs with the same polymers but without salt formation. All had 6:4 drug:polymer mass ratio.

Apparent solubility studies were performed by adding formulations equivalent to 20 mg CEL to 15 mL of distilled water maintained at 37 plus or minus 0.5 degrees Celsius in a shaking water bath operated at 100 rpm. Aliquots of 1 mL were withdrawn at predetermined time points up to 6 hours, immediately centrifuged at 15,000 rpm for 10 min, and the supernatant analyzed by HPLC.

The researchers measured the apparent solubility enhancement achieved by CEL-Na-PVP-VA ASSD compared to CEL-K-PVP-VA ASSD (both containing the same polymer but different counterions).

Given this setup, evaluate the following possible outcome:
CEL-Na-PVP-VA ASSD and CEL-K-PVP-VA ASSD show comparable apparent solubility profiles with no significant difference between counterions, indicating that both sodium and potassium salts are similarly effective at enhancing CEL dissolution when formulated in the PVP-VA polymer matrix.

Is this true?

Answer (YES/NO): NO